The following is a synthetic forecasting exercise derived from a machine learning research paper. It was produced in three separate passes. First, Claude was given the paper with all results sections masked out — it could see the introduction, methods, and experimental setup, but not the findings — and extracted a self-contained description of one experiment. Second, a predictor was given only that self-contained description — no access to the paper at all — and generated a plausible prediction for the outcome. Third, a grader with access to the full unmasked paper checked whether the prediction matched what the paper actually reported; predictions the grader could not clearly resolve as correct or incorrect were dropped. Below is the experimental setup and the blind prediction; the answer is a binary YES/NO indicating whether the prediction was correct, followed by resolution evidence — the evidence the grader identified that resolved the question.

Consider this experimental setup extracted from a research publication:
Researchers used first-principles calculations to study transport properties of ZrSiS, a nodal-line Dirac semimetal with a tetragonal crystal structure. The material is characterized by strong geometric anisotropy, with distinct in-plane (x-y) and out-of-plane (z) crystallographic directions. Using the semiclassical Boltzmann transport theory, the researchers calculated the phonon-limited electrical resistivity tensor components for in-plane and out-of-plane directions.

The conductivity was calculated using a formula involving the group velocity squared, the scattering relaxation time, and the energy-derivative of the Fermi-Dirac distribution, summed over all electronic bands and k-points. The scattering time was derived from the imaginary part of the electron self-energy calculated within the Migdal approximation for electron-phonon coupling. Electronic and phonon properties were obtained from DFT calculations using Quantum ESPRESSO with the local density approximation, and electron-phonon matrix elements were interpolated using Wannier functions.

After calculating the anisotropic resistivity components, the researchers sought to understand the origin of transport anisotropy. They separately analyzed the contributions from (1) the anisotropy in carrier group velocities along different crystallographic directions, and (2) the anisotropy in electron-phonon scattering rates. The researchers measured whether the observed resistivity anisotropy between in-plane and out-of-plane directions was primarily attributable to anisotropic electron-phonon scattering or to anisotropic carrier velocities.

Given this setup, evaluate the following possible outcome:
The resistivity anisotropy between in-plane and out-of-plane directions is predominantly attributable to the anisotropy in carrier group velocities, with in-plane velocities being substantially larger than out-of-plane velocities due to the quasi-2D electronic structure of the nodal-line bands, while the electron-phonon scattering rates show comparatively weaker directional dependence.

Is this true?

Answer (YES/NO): YES